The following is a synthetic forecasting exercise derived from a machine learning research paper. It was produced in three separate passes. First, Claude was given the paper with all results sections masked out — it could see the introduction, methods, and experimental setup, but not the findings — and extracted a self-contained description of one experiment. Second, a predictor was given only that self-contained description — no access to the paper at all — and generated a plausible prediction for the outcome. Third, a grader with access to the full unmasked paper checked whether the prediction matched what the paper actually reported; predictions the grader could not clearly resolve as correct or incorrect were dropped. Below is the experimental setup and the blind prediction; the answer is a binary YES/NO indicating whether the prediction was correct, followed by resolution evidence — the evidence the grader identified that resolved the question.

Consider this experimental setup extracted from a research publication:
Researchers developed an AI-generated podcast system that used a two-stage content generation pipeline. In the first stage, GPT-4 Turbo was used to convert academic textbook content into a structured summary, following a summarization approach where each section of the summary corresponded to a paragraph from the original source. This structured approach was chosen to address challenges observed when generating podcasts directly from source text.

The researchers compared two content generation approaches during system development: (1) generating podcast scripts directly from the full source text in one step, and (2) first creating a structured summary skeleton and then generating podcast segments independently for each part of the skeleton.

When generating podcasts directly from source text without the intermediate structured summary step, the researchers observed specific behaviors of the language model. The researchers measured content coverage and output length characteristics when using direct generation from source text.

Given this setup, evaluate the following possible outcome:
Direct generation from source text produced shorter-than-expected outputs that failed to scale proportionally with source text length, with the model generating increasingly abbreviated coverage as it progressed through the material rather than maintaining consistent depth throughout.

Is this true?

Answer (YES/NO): NO